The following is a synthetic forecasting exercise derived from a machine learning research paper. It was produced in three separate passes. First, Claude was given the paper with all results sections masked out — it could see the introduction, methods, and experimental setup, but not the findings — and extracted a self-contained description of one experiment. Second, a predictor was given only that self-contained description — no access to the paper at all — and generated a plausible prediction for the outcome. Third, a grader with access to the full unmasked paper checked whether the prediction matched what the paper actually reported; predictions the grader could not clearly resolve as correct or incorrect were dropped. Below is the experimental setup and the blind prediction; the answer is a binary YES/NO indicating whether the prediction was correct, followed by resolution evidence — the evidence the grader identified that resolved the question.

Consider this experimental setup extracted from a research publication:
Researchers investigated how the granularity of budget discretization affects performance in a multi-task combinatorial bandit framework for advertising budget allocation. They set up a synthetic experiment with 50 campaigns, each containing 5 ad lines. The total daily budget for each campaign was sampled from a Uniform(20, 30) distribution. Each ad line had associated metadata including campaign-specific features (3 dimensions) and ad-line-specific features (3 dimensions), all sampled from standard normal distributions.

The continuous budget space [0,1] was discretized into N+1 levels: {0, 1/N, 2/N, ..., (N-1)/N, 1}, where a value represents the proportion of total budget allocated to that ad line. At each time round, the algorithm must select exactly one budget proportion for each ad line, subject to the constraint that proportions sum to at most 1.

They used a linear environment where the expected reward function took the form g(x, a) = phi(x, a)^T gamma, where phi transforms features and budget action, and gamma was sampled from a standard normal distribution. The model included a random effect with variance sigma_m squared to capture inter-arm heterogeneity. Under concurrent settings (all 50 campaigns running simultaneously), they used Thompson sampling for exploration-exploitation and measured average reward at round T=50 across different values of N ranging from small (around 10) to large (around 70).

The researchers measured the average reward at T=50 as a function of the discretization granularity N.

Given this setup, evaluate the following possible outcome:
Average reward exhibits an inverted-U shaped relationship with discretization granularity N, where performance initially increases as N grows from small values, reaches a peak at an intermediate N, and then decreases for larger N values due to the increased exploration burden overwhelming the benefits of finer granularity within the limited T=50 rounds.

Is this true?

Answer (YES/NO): YES